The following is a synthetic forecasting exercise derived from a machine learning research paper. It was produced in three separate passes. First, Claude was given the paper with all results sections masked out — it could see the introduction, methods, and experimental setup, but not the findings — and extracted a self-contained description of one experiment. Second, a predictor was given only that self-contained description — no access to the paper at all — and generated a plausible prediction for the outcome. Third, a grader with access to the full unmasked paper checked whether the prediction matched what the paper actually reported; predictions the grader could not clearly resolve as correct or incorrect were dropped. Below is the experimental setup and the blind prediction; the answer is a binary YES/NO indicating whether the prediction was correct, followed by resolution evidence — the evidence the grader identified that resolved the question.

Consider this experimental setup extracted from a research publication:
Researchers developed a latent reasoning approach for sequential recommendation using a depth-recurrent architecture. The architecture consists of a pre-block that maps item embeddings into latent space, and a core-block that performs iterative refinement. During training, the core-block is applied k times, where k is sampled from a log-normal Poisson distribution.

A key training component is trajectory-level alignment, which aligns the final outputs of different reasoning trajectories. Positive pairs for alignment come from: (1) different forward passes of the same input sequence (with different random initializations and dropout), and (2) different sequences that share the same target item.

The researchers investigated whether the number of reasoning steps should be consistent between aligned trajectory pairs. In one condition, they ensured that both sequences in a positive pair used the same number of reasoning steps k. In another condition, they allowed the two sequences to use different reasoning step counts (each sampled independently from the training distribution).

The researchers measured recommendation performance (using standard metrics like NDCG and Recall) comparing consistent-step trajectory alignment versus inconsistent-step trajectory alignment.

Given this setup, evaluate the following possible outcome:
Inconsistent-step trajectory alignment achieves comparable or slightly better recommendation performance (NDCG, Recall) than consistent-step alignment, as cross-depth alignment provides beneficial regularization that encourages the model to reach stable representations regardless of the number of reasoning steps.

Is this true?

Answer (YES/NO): NO